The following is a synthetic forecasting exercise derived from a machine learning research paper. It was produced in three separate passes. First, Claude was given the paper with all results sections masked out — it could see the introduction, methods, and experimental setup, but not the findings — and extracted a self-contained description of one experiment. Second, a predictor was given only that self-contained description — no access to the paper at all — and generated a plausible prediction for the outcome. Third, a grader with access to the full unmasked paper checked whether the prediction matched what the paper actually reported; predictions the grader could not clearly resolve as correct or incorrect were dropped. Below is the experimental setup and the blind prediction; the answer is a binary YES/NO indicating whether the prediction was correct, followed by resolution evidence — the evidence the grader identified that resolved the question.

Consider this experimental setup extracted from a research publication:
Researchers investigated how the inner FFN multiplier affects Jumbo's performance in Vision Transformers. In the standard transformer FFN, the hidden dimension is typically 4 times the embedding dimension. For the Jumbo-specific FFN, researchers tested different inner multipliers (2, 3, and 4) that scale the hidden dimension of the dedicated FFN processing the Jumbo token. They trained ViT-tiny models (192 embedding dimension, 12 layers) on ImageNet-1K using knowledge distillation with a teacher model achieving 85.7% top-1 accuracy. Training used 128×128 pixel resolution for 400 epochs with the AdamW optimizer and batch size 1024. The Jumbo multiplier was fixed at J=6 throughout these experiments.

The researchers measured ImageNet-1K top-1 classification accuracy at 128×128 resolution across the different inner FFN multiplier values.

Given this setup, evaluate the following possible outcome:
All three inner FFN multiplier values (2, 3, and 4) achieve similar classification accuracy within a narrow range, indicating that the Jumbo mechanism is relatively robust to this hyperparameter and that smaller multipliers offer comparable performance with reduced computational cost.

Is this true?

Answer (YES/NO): YES